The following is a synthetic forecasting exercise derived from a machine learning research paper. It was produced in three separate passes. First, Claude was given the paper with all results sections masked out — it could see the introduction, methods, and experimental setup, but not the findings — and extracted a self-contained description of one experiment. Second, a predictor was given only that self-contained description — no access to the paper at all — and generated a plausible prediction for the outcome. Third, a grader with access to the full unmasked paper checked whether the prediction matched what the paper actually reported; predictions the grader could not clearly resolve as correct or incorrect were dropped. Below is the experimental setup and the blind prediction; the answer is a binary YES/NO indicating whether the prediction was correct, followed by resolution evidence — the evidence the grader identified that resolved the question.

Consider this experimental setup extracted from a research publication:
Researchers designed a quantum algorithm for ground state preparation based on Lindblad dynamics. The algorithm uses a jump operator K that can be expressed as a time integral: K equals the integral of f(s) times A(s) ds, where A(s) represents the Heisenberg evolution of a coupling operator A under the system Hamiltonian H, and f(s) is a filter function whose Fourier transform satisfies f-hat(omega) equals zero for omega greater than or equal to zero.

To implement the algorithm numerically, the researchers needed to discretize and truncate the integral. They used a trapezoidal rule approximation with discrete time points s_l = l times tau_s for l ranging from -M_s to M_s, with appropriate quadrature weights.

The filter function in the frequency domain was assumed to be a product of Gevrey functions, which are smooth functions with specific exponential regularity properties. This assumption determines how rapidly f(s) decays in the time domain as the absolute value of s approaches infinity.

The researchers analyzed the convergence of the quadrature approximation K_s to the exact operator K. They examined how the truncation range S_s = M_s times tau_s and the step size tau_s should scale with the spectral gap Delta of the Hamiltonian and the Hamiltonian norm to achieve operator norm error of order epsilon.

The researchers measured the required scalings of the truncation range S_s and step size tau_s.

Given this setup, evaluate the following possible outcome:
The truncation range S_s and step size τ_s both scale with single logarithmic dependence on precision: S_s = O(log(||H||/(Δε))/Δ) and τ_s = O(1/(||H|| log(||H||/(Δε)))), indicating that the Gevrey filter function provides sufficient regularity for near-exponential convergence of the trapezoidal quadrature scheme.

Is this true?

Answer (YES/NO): NO